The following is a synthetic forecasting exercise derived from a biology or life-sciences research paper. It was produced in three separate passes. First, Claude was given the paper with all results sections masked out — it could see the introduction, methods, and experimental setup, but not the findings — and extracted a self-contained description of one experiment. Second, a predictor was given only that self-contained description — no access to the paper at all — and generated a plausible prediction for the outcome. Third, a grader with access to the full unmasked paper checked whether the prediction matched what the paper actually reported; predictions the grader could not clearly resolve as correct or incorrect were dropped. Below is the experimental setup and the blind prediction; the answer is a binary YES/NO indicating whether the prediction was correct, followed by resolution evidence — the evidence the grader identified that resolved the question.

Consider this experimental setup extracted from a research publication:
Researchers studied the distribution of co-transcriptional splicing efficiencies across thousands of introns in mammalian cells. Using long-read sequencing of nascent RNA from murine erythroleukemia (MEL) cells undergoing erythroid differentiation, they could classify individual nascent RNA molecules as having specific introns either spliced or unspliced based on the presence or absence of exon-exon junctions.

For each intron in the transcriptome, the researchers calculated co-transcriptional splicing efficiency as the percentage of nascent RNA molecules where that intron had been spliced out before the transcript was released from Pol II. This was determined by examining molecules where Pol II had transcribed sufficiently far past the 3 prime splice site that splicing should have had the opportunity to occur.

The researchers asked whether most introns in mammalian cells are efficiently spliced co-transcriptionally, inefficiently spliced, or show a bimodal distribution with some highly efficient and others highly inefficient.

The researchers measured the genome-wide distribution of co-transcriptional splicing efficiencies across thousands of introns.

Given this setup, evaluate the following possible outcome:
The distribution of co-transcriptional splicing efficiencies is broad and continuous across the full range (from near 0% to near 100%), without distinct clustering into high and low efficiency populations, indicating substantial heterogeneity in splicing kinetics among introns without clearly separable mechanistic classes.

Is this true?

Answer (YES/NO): NO